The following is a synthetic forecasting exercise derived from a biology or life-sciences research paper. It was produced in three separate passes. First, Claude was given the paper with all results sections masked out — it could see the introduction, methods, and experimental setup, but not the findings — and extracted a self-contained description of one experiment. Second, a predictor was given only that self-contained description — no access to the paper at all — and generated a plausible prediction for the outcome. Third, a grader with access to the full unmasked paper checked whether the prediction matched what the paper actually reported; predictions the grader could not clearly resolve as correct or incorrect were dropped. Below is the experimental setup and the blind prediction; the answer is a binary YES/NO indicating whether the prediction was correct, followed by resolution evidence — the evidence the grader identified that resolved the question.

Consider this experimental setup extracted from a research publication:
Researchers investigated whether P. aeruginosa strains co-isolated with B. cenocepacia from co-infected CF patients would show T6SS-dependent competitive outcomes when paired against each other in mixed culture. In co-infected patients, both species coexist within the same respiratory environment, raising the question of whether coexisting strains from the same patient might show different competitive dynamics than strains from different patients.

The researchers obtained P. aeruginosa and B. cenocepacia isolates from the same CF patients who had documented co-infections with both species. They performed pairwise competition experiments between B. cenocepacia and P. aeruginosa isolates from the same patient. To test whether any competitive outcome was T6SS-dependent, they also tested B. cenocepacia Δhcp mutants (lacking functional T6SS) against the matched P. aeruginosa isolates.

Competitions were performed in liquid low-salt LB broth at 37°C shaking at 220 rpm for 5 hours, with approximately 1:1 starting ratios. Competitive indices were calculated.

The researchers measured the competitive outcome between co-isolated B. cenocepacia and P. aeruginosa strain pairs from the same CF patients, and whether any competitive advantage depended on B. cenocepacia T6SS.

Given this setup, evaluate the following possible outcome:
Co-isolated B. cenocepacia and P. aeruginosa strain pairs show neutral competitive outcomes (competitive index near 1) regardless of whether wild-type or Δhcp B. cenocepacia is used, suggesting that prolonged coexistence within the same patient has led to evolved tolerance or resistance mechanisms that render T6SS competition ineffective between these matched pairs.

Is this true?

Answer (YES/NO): NO